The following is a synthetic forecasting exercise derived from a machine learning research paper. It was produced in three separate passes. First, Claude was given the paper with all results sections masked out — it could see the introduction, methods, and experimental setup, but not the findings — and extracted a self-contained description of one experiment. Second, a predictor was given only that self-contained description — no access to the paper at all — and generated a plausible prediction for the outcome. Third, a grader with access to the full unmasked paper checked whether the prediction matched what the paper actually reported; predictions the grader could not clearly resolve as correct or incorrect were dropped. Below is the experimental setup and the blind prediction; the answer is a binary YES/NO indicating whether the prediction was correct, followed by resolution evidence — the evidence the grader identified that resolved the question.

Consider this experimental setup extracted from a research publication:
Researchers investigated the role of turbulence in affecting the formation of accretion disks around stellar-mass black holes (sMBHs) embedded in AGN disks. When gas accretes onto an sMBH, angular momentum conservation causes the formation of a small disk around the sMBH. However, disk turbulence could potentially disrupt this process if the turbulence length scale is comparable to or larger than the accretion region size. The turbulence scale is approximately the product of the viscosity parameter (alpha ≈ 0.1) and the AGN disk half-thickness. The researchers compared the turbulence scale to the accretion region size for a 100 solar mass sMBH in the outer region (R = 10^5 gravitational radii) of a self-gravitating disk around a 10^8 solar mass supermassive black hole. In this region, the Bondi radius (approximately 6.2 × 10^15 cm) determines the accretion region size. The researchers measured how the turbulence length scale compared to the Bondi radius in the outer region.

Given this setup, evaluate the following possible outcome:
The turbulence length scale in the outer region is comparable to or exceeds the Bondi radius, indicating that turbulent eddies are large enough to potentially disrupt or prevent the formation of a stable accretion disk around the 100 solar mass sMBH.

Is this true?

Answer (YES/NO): YES